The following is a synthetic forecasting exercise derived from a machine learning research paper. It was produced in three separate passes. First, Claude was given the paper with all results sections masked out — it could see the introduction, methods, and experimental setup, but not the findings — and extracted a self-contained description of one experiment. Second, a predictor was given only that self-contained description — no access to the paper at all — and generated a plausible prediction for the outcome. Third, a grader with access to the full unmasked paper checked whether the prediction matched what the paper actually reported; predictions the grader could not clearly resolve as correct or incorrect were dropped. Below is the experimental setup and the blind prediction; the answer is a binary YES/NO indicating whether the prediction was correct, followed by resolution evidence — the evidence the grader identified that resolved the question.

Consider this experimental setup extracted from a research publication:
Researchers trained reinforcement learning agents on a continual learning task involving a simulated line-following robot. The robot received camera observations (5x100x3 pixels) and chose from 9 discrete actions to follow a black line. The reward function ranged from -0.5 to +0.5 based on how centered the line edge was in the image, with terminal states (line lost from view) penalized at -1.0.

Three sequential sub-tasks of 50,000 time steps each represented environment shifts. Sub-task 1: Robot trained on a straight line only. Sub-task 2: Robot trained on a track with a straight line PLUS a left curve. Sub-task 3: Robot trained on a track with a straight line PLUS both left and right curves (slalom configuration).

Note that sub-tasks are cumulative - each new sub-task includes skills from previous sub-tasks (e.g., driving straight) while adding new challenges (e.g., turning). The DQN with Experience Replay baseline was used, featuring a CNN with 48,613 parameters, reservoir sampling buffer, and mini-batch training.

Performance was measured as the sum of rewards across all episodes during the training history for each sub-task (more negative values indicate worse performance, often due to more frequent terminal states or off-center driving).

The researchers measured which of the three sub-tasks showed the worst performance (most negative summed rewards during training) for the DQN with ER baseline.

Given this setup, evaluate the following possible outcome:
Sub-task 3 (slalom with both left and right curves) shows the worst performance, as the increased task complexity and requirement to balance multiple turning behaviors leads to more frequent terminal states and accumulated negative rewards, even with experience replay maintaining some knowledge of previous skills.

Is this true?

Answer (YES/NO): NO